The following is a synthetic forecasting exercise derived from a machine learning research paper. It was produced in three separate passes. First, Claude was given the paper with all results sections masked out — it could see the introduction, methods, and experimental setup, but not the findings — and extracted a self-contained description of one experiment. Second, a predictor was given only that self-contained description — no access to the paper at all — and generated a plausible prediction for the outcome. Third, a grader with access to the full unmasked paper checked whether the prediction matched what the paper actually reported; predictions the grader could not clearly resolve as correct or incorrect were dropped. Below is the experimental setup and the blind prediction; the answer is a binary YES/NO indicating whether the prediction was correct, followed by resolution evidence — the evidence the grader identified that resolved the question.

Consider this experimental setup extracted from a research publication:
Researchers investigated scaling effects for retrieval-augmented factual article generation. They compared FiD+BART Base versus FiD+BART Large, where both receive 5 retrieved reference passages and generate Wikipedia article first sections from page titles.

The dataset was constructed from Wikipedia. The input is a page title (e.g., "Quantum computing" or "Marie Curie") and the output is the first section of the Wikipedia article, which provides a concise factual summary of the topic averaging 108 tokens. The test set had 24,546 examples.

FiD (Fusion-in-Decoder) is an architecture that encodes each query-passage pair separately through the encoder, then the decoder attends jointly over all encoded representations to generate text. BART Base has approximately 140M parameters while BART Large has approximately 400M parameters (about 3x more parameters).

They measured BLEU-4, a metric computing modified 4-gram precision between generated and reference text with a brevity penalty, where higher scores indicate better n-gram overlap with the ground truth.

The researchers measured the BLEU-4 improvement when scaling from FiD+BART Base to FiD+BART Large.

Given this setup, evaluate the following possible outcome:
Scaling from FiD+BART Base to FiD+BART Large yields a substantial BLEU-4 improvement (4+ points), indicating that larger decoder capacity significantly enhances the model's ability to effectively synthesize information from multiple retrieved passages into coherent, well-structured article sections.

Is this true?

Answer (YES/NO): NO